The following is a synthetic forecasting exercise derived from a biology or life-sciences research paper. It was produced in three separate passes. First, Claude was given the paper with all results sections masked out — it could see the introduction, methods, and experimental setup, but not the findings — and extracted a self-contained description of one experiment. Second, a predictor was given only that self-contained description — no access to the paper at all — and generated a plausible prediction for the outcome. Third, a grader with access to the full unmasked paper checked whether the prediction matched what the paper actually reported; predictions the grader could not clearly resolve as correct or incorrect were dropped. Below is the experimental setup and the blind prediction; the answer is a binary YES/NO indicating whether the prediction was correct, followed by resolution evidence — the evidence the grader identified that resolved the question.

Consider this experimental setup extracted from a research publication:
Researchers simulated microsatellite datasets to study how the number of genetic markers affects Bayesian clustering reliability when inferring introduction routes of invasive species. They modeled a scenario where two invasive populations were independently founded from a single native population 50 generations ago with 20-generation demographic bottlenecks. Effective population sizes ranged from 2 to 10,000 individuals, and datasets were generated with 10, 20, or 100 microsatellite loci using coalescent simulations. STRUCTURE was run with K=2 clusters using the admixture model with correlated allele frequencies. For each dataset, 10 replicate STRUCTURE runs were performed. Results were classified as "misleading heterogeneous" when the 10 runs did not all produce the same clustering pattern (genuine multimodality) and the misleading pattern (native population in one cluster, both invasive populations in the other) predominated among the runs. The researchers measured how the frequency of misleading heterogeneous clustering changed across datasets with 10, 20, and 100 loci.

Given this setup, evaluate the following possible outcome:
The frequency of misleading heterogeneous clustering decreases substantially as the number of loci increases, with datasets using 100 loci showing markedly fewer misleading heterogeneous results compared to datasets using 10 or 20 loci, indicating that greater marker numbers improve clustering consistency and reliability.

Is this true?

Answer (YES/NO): NO